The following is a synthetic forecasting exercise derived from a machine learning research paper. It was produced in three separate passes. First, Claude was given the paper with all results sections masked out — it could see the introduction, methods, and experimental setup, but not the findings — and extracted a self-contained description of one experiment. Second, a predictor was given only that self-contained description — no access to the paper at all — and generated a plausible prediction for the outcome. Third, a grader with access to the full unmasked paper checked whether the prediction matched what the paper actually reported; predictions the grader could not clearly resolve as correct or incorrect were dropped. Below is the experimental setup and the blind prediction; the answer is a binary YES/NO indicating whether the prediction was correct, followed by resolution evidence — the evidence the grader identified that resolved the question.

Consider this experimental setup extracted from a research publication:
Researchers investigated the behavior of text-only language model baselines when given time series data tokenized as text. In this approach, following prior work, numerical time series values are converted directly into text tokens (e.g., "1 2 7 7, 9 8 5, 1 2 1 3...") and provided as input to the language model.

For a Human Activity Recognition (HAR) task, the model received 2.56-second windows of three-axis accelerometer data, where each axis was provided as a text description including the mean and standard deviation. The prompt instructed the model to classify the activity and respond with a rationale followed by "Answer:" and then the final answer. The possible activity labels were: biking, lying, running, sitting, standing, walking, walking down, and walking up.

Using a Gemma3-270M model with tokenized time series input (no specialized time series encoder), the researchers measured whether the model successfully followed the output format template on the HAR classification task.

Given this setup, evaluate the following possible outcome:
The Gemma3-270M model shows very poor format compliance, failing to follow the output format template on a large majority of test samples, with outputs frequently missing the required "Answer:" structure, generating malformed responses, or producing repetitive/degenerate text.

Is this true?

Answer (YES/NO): YES